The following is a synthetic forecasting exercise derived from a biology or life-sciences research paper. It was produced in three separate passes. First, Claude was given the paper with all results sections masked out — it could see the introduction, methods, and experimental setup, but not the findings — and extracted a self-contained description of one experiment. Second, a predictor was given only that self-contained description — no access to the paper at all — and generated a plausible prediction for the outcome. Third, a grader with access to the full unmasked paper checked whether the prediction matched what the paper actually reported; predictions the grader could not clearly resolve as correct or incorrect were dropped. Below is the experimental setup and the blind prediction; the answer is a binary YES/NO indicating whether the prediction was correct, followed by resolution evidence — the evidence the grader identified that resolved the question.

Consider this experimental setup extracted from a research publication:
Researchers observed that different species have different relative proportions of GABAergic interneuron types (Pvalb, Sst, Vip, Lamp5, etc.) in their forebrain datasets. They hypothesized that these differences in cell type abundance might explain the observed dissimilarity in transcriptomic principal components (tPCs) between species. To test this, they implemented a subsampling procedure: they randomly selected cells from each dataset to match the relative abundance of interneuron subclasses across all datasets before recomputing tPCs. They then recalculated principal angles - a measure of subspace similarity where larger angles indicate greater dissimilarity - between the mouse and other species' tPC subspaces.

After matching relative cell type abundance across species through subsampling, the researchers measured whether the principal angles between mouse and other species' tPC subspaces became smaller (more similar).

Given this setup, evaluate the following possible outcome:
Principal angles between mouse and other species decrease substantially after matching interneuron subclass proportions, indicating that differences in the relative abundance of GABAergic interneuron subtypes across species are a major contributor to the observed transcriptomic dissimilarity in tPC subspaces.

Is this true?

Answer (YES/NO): NO